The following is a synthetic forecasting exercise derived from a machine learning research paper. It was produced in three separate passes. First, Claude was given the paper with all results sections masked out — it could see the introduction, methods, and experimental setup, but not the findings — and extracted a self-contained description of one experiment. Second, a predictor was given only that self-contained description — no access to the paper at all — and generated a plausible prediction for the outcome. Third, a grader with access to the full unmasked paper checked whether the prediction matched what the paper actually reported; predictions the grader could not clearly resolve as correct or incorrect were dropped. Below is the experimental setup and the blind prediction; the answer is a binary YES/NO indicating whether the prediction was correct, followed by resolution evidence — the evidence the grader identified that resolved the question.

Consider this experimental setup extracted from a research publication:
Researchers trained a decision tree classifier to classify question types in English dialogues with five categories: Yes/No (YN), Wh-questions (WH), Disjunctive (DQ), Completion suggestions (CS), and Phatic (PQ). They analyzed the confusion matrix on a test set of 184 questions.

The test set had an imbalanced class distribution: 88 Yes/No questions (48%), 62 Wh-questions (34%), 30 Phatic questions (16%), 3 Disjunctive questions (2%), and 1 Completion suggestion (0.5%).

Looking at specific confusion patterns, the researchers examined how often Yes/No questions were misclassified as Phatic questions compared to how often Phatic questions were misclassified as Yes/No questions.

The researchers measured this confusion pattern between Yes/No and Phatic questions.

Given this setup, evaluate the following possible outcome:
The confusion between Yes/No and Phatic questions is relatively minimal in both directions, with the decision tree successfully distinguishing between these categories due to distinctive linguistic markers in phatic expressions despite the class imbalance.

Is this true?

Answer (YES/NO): NO